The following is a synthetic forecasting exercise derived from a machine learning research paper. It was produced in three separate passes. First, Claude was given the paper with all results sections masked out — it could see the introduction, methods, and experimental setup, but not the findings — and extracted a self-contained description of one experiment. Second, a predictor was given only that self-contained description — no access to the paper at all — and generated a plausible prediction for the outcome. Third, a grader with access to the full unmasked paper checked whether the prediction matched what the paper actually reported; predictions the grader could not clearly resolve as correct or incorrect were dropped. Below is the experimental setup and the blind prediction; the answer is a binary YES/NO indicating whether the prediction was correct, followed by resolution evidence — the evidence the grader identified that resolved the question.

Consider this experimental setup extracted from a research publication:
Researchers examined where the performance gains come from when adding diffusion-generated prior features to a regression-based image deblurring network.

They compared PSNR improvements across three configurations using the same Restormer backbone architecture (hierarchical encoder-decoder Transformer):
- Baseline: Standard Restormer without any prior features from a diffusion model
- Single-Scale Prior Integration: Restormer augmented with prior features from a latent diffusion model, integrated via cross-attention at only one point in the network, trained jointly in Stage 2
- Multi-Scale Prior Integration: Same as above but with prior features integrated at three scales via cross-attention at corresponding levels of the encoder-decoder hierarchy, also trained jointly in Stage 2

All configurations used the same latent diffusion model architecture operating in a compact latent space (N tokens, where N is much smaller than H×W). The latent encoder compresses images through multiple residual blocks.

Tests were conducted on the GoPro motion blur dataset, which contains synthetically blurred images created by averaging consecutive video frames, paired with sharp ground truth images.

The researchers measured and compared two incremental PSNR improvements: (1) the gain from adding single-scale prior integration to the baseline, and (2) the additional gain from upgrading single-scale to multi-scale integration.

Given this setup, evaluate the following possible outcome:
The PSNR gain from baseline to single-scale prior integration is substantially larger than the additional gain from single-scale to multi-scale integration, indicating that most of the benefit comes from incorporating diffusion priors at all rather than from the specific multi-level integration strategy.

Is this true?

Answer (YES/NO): NO